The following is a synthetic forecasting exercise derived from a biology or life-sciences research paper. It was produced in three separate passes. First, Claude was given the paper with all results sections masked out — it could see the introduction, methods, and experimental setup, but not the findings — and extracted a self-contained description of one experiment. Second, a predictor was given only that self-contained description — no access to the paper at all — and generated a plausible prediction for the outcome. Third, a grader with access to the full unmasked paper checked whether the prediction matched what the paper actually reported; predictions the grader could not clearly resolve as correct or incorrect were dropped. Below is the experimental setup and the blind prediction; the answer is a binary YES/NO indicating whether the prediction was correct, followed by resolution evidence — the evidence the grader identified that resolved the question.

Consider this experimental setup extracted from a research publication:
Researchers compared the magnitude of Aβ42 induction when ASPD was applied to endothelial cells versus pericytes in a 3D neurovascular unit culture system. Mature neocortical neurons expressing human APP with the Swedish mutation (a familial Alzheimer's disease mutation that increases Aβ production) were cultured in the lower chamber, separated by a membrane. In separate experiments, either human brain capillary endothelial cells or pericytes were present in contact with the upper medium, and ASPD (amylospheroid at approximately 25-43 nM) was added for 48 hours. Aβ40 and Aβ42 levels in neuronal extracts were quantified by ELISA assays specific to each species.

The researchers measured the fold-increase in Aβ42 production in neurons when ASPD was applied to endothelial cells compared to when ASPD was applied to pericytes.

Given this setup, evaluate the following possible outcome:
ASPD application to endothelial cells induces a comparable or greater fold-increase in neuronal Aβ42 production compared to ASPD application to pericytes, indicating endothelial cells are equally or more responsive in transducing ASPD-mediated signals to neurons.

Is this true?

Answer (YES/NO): NO